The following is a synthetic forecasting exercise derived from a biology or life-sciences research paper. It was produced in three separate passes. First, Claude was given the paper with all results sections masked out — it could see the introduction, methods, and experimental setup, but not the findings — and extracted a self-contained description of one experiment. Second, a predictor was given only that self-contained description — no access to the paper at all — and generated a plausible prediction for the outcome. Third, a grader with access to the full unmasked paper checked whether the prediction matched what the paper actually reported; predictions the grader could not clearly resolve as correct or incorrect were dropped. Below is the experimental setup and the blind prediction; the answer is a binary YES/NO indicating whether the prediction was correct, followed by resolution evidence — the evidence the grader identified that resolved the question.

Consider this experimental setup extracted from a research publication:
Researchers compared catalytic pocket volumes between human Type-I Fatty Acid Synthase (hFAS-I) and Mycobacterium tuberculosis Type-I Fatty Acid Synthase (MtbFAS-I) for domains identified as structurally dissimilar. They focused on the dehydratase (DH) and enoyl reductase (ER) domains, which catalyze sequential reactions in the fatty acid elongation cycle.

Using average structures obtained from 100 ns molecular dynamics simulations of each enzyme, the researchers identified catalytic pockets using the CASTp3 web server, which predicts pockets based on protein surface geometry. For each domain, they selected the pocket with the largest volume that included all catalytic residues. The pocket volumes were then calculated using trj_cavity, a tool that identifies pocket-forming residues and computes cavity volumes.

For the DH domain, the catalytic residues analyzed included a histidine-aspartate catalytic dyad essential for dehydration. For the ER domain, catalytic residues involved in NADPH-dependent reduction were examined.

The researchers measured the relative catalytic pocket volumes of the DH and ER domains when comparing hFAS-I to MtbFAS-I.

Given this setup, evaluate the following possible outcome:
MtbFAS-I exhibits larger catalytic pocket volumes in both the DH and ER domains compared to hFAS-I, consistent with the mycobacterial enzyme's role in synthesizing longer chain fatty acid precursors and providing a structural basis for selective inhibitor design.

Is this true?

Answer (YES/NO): YES